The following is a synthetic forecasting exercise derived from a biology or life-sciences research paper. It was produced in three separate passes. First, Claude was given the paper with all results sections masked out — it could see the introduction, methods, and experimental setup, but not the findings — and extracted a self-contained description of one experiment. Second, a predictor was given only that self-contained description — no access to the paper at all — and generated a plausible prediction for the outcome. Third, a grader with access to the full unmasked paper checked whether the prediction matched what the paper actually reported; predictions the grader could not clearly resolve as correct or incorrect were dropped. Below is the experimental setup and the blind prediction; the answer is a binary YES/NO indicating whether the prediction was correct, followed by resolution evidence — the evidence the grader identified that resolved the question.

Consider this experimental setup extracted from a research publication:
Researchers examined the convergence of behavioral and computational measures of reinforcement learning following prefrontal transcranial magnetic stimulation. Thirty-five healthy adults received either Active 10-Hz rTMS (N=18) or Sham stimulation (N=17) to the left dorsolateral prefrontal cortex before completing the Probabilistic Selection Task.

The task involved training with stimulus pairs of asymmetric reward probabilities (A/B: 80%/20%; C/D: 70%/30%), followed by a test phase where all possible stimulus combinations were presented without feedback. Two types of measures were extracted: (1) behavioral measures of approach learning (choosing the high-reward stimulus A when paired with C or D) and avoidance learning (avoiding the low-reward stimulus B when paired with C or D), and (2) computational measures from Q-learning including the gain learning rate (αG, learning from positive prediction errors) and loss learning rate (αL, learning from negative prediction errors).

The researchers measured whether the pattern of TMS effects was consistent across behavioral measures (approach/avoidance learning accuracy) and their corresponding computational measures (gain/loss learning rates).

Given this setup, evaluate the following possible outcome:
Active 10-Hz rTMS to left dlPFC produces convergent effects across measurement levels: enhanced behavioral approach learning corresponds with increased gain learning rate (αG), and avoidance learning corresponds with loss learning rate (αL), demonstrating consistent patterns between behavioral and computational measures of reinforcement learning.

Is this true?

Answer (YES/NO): NO